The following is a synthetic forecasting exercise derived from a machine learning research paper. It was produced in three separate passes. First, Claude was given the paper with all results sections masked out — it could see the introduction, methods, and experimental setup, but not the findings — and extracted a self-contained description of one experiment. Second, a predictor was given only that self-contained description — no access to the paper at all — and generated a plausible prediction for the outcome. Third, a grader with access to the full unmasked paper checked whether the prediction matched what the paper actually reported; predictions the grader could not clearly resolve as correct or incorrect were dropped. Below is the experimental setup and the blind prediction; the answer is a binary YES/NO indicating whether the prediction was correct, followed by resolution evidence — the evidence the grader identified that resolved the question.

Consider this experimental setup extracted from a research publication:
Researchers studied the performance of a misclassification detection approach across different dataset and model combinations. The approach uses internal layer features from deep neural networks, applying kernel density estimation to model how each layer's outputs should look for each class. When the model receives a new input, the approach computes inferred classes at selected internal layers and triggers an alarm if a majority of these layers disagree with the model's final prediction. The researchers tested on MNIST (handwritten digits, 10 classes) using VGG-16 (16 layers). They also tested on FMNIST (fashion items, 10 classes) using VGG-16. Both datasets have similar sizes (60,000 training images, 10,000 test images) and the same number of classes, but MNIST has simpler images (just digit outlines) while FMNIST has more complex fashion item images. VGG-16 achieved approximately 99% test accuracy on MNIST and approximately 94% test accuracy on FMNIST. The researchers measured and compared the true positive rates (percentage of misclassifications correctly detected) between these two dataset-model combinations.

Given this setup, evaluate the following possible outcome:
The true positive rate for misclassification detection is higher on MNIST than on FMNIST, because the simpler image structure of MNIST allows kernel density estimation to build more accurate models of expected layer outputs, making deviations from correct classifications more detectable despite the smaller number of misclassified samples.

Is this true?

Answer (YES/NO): YES